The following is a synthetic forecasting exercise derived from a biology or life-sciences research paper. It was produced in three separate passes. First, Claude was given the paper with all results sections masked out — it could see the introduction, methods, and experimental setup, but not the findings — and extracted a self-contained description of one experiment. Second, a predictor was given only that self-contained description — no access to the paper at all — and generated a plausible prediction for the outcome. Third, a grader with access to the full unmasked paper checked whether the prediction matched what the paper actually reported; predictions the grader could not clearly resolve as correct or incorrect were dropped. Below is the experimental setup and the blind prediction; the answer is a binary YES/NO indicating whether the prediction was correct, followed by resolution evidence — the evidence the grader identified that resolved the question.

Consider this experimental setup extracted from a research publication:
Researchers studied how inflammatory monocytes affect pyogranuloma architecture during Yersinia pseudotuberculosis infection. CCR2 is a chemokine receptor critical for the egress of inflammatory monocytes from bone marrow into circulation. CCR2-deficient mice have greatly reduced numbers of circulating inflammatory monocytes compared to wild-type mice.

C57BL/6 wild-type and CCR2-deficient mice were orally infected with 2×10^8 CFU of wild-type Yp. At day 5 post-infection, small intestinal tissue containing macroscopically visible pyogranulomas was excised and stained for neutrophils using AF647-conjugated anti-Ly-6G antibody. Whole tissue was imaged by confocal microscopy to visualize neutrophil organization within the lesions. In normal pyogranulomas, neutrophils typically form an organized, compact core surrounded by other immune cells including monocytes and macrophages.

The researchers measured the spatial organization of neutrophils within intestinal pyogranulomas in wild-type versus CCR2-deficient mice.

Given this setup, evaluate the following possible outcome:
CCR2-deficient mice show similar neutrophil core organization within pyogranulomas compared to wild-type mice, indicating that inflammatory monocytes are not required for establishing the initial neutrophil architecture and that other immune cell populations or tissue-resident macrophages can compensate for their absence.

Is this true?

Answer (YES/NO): NO